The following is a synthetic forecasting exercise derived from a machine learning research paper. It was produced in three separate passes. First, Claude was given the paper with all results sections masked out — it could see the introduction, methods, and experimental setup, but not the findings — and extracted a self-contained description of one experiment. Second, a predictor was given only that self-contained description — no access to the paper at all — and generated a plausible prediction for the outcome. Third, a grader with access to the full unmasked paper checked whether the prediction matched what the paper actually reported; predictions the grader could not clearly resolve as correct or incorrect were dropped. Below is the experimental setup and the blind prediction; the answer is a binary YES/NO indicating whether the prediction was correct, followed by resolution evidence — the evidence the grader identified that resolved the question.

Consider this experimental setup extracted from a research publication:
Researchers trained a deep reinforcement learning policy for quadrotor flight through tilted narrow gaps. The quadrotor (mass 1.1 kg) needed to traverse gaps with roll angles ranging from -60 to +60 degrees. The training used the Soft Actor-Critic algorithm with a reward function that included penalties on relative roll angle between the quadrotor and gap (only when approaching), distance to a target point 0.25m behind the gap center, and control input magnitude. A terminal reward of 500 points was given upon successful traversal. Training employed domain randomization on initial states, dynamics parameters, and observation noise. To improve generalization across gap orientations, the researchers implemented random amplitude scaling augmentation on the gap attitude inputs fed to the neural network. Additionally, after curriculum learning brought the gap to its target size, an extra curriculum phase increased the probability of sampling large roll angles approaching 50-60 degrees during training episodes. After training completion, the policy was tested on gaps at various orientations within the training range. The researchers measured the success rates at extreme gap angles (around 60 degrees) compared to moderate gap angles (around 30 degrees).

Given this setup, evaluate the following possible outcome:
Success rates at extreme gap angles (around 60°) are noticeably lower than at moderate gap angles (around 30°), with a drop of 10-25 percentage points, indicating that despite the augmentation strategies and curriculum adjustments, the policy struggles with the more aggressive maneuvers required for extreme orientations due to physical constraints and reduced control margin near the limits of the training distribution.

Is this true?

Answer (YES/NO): NO